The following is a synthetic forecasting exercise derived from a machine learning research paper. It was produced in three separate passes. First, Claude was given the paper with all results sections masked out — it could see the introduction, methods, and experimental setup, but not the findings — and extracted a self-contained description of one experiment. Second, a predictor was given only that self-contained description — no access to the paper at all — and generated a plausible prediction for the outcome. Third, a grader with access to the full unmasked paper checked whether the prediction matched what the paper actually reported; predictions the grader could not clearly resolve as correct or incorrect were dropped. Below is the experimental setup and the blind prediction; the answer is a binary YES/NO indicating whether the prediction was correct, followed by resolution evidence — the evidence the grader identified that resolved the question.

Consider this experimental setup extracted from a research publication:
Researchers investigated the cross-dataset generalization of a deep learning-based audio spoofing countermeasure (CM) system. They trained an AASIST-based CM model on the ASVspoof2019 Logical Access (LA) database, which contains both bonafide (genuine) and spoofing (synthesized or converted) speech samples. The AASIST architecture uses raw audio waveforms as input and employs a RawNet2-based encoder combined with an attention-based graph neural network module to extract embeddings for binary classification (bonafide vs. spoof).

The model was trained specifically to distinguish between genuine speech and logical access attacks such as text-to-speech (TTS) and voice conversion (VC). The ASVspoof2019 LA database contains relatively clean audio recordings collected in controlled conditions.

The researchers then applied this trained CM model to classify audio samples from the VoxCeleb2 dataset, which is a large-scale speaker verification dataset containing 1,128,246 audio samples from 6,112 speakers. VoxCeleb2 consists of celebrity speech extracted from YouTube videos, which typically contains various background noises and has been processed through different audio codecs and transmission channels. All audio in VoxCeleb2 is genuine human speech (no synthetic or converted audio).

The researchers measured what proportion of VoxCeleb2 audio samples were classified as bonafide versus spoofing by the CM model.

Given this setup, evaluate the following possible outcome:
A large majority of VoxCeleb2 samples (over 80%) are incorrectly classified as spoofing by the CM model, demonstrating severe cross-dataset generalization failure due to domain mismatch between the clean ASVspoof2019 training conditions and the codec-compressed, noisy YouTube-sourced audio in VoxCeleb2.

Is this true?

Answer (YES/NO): YES